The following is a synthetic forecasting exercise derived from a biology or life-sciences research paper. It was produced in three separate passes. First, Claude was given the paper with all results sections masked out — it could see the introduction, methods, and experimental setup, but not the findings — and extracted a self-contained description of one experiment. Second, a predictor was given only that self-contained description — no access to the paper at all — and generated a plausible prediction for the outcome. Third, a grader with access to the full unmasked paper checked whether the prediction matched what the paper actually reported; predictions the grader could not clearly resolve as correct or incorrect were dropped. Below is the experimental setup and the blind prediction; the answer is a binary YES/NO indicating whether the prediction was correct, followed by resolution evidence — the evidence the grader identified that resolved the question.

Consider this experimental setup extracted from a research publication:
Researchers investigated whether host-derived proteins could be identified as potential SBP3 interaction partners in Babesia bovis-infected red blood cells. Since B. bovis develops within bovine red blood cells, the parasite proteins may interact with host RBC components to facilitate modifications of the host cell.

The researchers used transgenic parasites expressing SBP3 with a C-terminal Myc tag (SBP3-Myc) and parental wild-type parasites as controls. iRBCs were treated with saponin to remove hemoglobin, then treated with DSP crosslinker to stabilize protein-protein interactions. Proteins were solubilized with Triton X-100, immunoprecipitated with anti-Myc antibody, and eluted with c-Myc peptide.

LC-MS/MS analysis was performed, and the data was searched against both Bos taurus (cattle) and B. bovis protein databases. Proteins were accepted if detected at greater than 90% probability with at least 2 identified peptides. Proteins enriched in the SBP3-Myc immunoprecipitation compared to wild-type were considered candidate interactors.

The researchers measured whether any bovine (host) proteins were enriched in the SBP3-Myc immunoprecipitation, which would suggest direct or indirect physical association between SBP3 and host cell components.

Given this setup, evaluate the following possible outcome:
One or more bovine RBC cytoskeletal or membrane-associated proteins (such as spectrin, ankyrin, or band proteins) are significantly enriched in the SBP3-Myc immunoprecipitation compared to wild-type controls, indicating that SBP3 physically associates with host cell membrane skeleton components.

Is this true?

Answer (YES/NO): YES